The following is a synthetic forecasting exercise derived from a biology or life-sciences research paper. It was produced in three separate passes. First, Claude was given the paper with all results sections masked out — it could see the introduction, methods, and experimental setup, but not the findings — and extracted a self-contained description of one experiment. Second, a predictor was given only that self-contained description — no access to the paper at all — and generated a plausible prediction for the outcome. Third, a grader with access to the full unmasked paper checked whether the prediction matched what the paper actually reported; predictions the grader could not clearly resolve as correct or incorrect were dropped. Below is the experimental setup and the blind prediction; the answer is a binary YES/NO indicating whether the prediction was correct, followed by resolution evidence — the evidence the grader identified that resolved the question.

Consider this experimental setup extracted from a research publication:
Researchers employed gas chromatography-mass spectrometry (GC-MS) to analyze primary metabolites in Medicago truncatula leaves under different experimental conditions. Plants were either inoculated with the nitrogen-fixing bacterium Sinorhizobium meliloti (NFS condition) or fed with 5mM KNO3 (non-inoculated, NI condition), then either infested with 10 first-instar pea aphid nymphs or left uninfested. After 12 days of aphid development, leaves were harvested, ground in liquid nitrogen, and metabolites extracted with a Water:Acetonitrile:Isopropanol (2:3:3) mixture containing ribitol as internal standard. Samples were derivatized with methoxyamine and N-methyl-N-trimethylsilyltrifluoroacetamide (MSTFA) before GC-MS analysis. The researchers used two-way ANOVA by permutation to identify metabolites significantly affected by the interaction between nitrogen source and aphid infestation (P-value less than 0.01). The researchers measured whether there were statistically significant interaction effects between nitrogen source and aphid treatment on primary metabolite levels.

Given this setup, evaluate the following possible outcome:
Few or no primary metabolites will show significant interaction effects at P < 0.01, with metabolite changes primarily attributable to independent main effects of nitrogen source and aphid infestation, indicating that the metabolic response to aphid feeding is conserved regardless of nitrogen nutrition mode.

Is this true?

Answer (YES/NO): YES